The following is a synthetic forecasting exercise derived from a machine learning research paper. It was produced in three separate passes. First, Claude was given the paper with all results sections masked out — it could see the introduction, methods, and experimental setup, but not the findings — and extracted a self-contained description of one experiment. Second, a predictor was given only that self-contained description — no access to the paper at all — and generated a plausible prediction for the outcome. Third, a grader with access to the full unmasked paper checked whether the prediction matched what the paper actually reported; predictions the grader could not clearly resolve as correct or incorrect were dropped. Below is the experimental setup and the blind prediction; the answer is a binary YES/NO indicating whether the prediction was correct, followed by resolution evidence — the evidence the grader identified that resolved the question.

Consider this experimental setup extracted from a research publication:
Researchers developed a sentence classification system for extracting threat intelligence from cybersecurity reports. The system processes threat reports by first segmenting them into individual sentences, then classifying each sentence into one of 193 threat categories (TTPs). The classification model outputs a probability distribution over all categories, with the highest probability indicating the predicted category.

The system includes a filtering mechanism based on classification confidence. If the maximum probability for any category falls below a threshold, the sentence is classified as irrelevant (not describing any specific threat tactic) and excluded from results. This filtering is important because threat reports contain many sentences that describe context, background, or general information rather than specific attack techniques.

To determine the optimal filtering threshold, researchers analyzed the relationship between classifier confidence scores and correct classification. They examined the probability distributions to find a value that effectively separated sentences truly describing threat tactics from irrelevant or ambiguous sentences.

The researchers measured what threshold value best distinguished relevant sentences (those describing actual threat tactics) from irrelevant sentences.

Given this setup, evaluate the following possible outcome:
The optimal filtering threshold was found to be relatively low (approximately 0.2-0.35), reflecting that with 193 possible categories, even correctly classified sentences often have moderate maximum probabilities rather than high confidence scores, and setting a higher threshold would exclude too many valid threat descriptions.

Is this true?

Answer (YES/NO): NO